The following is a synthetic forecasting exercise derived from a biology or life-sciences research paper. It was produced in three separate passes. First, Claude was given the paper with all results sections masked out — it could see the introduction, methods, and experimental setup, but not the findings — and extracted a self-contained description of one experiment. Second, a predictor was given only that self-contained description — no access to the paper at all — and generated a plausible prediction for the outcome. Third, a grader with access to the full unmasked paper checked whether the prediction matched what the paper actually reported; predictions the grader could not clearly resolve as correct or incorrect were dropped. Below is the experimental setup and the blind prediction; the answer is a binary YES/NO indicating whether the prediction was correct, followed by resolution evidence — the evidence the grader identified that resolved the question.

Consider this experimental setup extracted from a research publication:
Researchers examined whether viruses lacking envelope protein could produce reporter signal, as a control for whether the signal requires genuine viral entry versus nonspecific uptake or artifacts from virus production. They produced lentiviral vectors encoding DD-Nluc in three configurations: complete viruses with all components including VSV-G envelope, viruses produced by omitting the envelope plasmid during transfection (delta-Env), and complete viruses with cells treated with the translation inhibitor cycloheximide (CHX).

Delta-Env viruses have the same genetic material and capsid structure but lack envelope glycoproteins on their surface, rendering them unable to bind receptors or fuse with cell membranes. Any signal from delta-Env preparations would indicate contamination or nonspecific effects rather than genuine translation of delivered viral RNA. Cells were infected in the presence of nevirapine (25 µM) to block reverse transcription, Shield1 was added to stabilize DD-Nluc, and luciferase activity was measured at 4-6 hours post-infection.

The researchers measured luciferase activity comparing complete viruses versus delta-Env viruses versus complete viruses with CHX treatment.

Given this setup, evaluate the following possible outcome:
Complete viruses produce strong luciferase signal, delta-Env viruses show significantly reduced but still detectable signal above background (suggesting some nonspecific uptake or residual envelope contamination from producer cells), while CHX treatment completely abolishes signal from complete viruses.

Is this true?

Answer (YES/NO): NO